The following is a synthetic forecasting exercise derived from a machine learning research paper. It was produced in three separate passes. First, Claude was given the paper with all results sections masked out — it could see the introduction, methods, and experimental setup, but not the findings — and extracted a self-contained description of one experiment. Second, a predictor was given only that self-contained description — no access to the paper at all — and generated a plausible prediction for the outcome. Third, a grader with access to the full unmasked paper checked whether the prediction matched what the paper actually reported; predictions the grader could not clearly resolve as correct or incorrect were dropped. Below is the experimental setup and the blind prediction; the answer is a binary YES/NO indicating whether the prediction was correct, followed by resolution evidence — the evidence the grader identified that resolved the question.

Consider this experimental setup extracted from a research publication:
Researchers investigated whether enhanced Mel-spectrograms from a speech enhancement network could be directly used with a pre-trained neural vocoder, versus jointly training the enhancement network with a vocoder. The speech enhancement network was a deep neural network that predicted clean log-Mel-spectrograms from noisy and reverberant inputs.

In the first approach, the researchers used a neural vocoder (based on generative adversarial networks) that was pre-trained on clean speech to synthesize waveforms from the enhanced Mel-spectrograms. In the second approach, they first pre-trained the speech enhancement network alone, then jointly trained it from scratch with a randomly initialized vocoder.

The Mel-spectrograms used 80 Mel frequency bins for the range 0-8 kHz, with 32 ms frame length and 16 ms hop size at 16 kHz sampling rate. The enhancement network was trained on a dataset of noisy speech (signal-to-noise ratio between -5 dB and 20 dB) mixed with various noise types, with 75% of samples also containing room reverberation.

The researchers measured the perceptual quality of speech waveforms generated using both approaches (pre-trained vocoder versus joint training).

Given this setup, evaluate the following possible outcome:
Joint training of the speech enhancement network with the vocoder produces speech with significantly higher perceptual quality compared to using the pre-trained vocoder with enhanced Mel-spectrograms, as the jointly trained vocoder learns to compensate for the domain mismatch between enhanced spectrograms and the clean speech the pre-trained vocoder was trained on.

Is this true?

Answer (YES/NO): YES